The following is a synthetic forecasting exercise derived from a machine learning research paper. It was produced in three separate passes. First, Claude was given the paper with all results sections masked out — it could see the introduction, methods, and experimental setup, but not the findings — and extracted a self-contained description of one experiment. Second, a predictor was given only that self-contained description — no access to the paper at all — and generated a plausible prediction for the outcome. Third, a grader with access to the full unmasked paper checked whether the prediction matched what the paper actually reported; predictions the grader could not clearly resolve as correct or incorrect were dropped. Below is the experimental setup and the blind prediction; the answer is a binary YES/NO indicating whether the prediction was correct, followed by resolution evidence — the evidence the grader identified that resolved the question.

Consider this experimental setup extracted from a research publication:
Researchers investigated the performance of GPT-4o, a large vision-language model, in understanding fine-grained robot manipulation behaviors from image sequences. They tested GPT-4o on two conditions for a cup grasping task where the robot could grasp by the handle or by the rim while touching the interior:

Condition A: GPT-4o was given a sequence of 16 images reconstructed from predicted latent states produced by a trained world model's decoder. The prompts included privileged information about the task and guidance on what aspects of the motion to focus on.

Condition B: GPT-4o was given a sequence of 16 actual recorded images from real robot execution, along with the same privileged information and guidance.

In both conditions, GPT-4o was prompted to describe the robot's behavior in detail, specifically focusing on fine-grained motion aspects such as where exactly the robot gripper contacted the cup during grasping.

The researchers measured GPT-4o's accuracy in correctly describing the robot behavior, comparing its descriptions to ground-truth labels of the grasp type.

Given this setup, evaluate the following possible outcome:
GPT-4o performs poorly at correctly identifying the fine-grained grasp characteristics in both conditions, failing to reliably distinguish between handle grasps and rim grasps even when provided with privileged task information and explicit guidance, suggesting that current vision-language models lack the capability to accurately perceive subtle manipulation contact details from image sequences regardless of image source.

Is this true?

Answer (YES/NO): YES